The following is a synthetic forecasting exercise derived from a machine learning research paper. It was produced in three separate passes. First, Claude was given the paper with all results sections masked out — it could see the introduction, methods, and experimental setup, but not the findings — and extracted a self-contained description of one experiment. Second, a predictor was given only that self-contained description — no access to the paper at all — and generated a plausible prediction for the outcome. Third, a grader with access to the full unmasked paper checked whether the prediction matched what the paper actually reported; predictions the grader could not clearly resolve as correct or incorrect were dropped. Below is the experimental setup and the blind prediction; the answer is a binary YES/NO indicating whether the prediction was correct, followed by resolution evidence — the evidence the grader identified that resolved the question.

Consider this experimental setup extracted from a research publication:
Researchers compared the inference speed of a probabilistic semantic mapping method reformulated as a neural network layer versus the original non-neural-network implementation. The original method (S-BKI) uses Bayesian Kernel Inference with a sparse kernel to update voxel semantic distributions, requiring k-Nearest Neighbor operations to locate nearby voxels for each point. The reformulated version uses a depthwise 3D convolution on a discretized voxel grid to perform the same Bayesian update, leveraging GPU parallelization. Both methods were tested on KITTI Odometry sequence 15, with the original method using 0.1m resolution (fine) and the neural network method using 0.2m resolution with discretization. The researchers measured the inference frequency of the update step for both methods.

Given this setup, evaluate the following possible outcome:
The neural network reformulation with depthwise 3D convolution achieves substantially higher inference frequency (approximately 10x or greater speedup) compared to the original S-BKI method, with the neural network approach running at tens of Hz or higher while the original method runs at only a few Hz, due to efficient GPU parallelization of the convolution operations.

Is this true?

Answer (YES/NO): YES